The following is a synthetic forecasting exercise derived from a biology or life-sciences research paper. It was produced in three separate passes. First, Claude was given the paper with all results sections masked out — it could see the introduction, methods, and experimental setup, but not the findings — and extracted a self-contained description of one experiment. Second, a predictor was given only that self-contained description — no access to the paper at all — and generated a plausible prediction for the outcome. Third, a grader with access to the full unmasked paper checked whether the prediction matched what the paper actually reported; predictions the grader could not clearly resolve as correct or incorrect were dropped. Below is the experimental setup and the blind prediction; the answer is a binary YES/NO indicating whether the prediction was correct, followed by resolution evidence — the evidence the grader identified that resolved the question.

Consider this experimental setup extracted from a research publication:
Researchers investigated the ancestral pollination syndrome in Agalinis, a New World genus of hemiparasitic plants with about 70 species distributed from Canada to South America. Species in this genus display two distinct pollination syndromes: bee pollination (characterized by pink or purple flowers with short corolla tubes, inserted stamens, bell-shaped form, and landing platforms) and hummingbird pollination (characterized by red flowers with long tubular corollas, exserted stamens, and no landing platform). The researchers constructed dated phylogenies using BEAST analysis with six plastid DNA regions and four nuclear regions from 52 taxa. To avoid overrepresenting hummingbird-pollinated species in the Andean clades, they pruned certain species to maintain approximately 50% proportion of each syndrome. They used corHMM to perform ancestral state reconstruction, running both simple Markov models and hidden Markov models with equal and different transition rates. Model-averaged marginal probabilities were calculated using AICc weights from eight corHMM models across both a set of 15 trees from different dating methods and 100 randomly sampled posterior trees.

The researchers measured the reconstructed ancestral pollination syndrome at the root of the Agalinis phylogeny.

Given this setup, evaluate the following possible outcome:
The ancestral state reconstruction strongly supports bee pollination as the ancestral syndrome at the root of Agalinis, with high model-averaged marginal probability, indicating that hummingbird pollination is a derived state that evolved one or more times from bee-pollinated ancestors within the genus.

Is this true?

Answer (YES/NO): YES